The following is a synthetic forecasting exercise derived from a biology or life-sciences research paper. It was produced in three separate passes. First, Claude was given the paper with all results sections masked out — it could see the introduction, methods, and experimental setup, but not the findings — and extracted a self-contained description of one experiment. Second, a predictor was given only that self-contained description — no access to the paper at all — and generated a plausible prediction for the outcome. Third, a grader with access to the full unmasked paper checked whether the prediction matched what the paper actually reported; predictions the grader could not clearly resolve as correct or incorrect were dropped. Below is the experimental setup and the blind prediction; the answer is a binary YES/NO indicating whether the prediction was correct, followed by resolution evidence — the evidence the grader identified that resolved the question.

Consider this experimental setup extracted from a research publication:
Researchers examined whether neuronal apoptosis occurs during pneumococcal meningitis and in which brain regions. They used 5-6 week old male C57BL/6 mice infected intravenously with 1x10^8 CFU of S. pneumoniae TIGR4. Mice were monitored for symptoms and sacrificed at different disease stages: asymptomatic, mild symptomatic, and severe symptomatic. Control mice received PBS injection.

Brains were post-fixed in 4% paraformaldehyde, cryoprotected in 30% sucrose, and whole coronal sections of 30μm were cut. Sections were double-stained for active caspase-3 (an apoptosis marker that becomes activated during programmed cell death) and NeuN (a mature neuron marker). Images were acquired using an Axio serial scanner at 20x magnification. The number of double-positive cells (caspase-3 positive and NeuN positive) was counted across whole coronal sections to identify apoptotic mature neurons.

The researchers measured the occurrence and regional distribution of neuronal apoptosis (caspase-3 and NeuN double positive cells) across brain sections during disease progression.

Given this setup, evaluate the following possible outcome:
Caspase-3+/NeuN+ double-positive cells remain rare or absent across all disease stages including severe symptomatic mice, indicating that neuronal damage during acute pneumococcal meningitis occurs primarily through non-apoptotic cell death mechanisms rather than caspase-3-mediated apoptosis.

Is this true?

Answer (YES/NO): NO